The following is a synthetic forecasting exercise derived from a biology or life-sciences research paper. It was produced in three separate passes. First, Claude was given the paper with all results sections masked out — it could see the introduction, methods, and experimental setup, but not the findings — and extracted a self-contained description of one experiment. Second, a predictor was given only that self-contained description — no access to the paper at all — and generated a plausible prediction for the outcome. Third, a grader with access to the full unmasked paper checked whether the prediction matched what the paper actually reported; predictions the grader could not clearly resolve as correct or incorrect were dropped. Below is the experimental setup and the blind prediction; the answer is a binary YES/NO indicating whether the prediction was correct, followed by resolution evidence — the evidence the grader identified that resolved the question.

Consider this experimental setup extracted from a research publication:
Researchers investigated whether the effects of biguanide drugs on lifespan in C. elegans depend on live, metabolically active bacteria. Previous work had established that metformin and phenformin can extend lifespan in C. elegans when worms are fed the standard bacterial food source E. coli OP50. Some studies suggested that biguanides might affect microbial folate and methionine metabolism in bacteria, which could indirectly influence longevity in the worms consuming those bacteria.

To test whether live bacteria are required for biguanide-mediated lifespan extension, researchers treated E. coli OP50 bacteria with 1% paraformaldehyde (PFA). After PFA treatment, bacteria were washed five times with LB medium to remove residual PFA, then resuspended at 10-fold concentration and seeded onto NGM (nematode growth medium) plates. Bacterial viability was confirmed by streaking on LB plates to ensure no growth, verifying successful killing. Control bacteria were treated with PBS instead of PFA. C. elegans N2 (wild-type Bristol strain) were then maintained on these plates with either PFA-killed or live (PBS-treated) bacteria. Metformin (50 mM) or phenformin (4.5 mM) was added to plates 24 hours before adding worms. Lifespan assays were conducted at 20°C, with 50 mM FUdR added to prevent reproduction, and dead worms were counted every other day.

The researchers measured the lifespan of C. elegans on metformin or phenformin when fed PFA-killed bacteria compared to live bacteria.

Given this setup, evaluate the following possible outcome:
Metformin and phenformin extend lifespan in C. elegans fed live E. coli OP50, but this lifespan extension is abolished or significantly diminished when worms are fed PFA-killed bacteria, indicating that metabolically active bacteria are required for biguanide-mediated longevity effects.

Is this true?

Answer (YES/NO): NO